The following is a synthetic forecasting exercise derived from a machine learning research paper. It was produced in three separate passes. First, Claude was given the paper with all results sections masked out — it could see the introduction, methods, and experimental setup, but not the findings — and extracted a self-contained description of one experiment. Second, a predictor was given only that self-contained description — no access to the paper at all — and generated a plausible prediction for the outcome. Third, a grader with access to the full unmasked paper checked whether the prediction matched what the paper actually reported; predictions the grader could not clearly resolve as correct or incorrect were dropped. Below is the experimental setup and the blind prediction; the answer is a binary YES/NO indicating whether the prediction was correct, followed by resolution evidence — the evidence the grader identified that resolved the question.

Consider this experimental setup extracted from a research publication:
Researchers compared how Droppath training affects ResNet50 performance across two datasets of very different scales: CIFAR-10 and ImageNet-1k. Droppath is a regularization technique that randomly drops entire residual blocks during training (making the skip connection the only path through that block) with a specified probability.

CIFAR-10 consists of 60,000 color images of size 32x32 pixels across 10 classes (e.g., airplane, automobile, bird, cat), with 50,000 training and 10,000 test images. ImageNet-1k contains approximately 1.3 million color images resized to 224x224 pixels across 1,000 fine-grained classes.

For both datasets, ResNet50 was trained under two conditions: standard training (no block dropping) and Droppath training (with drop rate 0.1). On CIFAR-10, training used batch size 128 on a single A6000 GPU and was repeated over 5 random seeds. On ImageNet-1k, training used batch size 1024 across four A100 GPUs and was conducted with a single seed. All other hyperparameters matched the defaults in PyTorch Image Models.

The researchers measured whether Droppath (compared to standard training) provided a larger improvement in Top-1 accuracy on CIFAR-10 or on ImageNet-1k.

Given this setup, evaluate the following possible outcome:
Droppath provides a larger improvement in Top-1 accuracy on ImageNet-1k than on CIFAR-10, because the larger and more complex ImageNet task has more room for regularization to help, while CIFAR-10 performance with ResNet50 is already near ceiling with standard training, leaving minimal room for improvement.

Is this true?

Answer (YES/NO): YES